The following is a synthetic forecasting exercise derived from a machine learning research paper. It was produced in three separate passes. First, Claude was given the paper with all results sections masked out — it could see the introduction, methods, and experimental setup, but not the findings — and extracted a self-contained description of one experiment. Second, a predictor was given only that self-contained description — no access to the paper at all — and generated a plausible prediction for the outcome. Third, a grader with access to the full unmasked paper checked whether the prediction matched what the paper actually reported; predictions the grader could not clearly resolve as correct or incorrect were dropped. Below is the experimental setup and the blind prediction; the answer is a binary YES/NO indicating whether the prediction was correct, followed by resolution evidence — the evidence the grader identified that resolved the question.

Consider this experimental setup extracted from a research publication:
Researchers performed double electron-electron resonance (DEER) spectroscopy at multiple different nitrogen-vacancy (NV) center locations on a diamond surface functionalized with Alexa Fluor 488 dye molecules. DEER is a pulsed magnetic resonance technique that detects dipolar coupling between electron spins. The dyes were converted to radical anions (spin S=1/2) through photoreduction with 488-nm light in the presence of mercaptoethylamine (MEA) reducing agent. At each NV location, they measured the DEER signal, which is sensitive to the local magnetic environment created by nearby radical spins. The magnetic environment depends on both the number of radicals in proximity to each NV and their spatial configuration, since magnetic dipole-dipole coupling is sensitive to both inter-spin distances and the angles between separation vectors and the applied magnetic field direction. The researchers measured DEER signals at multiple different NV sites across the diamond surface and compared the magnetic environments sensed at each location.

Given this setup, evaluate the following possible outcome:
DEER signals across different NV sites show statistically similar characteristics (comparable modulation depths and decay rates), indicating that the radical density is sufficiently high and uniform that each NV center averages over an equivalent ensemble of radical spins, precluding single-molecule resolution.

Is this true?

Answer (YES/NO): NO